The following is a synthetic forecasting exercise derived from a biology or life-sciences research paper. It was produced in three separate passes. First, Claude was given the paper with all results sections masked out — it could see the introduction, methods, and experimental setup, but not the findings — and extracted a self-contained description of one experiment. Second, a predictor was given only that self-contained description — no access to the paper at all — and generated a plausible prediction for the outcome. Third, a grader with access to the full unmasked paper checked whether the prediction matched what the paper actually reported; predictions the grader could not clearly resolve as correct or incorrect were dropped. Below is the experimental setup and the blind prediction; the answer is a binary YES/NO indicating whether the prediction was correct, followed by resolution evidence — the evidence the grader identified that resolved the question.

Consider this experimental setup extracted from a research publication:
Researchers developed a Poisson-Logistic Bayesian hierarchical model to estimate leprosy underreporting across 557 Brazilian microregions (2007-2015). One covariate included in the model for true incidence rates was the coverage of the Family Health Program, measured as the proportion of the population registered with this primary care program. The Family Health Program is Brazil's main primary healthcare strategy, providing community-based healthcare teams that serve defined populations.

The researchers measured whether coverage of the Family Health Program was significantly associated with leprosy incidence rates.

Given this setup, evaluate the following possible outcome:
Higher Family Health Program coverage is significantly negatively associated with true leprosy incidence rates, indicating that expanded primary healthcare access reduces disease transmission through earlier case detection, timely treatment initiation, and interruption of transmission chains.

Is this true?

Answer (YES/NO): NO